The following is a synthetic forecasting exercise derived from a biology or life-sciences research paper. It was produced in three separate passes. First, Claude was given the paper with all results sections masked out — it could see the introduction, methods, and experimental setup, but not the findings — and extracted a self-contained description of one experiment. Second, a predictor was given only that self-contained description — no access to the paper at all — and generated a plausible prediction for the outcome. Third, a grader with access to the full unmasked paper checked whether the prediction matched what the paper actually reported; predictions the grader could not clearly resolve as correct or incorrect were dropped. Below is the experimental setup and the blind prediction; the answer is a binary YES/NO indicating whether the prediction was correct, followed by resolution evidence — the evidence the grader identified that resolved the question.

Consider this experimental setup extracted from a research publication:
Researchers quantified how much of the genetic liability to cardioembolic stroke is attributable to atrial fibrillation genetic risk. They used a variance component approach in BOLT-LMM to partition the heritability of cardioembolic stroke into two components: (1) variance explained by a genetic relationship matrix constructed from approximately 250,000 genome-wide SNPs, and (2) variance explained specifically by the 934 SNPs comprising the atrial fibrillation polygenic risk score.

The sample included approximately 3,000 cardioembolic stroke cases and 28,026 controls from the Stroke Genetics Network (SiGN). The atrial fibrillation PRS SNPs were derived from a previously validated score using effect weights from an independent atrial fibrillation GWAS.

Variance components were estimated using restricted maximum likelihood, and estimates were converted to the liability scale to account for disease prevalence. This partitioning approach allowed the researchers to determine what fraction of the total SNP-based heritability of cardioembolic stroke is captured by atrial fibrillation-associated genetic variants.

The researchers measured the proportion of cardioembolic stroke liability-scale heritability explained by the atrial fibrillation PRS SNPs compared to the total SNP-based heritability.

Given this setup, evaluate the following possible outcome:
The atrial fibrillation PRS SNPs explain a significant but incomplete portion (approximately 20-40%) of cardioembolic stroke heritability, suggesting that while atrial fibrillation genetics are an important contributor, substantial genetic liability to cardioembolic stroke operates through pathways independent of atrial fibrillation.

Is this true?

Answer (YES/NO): YES